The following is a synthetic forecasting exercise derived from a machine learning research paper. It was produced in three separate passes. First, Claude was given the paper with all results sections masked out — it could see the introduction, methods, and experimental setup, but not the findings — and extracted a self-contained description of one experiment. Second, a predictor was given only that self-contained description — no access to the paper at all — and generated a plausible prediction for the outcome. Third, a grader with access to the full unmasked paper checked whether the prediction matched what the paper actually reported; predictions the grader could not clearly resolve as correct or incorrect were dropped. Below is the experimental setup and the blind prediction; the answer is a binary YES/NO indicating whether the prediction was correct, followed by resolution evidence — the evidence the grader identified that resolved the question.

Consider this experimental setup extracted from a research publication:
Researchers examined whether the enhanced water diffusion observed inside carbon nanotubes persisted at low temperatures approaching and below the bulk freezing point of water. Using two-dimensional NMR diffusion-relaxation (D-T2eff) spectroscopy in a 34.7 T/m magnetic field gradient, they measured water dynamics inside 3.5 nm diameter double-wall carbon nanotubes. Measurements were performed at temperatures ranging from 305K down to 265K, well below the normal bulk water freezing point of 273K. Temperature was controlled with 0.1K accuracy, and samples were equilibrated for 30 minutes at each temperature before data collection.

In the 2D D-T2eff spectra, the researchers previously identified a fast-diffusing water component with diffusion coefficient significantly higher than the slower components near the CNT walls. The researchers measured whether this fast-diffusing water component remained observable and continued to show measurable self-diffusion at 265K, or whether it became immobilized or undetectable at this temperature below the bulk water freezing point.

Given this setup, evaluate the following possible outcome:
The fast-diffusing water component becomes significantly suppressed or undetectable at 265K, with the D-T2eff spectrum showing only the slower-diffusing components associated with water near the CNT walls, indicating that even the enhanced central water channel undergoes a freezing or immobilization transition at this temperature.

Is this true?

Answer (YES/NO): NO